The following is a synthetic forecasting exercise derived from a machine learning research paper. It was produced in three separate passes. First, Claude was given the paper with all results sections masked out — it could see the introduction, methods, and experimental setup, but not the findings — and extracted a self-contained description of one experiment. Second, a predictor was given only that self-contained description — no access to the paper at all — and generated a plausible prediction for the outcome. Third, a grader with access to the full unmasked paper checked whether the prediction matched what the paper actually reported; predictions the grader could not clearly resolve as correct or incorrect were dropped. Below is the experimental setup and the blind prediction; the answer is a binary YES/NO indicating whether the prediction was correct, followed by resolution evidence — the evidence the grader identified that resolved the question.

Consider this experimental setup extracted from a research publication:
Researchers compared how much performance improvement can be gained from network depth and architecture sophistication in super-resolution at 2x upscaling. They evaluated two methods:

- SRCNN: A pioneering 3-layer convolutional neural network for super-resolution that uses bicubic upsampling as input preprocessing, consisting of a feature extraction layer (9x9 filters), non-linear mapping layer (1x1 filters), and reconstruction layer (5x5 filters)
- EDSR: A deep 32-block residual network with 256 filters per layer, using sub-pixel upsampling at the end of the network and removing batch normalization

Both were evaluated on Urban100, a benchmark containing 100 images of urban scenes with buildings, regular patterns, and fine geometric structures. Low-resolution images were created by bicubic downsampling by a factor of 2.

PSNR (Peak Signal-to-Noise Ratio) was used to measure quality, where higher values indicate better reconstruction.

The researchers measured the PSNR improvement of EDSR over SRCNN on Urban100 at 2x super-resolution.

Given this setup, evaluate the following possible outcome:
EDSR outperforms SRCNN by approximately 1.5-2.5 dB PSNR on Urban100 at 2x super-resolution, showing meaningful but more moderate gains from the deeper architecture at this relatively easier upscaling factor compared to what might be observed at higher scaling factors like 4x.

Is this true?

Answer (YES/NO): NO